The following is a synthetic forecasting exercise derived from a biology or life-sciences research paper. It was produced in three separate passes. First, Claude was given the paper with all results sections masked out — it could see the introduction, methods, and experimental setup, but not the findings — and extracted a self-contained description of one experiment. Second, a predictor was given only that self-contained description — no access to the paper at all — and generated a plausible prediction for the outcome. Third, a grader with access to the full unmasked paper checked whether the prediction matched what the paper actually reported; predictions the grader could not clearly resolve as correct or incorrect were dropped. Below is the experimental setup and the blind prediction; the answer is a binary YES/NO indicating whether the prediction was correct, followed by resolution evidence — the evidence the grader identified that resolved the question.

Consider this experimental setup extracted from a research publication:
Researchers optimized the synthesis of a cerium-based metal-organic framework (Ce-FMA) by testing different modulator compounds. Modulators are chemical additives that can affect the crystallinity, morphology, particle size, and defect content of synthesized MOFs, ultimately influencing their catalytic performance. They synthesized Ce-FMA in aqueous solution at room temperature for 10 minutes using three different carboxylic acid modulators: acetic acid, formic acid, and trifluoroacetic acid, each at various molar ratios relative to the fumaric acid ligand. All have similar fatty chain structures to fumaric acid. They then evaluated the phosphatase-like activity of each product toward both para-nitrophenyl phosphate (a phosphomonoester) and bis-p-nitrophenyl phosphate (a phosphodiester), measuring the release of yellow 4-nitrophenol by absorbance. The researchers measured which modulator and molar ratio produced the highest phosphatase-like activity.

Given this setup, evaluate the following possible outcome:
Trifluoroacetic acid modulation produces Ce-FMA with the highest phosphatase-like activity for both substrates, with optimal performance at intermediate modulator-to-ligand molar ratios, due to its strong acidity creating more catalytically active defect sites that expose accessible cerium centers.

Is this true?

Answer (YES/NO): NO